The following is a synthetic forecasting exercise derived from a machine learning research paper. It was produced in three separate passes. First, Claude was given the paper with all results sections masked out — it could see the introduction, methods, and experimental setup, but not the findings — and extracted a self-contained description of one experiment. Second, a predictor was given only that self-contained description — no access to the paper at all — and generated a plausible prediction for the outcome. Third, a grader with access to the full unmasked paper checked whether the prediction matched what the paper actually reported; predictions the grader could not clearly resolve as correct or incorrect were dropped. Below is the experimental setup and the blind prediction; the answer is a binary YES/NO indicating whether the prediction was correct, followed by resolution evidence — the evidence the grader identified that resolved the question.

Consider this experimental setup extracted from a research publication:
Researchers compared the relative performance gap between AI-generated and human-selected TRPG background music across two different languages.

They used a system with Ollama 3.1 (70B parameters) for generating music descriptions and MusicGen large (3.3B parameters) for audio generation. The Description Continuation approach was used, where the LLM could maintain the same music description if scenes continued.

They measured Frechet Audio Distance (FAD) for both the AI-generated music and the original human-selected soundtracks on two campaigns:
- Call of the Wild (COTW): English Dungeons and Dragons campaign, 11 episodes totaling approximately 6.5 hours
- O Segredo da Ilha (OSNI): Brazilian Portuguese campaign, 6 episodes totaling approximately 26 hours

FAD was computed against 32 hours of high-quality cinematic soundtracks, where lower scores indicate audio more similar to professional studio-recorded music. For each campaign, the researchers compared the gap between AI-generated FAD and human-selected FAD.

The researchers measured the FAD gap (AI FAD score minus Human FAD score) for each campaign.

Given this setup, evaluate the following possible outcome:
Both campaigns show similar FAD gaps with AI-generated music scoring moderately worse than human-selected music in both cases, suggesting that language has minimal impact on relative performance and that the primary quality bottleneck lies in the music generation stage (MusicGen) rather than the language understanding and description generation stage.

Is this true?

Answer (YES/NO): NO